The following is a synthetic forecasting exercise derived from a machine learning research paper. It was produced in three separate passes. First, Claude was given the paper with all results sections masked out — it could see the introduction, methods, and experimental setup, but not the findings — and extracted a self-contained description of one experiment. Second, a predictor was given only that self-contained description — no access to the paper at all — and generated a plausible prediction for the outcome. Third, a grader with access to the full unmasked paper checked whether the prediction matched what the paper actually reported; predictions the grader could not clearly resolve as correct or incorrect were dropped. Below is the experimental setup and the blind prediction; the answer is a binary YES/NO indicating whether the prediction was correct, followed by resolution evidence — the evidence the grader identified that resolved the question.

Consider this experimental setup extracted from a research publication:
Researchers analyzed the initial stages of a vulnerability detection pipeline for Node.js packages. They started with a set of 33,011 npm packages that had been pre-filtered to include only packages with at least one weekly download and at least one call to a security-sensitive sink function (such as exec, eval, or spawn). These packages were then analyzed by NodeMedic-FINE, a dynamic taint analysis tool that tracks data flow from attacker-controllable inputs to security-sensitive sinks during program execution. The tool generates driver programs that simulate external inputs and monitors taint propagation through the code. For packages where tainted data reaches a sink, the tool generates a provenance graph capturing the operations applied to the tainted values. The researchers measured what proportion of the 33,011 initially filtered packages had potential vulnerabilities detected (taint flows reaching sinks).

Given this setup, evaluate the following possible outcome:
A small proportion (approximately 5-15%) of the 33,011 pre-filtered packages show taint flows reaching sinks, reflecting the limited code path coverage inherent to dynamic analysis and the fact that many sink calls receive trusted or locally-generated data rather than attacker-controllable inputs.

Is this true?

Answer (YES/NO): YES